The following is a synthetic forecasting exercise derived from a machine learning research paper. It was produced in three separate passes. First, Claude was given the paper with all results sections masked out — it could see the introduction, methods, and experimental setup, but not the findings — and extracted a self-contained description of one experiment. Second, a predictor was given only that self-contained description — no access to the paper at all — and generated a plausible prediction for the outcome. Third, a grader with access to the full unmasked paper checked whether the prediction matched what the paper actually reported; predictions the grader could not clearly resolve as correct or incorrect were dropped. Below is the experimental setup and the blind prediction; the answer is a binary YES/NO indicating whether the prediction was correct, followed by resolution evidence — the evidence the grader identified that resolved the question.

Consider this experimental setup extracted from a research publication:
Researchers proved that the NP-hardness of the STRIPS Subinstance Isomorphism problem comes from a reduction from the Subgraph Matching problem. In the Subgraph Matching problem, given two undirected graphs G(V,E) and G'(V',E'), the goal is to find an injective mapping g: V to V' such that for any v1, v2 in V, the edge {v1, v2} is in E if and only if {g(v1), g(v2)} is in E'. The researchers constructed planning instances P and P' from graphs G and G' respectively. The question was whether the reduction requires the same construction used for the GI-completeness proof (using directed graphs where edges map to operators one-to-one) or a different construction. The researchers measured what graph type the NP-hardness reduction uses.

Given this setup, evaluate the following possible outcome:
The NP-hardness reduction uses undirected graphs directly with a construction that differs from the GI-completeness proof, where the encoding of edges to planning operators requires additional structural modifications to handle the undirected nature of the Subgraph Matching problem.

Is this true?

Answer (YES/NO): YES